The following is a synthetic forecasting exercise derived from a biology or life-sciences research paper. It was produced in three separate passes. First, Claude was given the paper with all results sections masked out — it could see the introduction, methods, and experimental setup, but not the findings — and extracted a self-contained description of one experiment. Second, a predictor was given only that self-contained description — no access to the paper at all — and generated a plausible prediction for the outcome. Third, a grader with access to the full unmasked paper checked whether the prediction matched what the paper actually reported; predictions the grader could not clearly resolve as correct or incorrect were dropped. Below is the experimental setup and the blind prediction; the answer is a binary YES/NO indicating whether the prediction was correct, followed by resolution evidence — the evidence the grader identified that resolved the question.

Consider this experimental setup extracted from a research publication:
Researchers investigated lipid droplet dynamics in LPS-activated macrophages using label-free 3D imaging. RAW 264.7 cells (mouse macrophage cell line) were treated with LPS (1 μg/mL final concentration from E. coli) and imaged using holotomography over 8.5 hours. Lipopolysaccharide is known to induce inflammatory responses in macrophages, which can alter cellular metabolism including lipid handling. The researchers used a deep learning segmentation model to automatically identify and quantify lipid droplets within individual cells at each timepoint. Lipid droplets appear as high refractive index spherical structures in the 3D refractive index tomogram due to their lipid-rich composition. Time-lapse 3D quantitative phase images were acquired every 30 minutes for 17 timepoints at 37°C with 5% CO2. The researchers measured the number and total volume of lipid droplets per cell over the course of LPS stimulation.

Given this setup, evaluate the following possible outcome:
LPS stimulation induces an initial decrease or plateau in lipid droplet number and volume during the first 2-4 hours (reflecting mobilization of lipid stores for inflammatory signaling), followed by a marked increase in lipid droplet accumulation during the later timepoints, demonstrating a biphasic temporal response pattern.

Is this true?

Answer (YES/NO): NO